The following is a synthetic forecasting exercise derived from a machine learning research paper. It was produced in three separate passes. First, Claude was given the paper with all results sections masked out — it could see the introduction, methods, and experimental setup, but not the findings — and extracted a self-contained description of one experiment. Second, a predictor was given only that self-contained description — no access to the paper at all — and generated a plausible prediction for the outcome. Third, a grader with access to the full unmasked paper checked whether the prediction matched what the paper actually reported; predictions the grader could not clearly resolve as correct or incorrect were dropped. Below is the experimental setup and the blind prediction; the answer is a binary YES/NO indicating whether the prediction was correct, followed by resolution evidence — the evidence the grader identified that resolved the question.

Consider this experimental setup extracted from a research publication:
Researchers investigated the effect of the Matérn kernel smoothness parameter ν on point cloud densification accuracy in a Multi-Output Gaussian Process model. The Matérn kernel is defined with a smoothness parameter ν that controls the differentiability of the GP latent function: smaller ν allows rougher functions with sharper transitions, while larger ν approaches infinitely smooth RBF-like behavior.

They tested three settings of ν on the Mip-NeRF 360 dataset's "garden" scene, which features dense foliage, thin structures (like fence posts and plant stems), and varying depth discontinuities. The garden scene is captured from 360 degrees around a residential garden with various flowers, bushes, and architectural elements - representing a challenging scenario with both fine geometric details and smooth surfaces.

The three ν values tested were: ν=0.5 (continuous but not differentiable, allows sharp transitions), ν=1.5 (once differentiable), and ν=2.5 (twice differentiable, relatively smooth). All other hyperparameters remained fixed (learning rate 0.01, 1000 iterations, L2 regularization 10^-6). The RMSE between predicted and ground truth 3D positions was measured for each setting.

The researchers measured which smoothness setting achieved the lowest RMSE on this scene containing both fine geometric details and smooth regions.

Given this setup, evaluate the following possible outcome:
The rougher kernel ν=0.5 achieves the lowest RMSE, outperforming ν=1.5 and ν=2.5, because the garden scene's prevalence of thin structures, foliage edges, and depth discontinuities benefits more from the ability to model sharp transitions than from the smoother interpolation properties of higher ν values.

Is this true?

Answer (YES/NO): YES